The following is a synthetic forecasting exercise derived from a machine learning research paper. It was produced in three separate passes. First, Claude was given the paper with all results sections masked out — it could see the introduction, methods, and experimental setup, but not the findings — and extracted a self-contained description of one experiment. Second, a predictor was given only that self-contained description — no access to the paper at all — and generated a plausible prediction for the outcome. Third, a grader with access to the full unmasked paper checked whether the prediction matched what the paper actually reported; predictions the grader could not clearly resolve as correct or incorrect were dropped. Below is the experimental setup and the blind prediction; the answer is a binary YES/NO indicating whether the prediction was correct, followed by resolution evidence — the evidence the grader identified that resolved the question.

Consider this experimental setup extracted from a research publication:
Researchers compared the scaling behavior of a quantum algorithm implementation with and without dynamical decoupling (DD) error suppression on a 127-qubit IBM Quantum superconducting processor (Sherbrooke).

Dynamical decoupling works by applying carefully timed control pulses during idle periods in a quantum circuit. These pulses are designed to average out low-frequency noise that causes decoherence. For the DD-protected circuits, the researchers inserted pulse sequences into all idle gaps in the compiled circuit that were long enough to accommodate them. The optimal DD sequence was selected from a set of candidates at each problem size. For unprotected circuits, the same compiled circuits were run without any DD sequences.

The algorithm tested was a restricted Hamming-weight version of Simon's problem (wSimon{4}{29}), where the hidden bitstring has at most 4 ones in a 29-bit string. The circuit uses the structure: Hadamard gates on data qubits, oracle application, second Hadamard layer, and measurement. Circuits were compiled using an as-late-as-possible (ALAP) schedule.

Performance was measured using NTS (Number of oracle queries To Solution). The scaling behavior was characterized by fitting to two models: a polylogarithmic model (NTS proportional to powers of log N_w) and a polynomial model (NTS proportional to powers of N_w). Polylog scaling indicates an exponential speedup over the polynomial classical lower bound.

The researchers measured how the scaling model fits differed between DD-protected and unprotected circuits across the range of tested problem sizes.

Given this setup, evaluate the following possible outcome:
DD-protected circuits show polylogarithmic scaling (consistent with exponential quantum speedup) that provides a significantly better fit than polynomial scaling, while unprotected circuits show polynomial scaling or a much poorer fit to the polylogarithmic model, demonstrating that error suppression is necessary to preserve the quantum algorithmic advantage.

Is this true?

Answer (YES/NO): NO